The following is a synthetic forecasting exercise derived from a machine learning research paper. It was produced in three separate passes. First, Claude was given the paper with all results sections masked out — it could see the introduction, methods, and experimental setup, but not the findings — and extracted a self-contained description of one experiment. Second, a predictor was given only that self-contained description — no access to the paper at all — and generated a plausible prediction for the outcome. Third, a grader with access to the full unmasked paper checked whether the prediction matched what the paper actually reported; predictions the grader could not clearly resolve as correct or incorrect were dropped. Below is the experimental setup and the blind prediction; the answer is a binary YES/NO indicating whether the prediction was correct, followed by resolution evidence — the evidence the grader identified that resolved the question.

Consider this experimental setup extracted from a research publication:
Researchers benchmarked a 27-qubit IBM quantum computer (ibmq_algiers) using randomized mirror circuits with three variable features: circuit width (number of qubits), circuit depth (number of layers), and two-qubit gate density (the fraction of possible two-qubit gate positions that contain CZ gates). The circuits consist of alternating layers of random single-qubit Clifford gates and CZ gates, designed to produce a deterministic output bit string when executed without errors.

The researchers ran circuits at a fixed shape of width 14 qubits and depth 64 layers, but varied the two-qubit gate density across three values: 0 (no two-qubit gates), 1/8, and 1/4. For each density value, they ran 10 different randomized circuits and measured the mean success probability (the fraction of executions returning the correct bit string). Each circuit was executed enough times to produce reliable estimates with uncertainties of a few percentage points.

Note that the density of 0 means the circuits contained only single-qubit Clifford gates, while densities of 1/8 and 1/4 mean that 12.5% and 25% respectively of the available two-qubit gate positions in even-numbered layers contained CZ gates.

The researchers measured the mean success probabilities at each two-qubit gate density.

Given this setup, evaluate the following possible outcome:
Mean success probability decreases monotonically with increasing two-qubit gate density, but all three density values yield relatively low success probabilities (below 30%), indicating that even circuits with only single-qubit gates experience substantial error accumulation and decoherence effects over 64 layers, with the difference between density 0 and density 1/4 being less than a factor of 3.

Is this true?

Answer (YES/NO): NO